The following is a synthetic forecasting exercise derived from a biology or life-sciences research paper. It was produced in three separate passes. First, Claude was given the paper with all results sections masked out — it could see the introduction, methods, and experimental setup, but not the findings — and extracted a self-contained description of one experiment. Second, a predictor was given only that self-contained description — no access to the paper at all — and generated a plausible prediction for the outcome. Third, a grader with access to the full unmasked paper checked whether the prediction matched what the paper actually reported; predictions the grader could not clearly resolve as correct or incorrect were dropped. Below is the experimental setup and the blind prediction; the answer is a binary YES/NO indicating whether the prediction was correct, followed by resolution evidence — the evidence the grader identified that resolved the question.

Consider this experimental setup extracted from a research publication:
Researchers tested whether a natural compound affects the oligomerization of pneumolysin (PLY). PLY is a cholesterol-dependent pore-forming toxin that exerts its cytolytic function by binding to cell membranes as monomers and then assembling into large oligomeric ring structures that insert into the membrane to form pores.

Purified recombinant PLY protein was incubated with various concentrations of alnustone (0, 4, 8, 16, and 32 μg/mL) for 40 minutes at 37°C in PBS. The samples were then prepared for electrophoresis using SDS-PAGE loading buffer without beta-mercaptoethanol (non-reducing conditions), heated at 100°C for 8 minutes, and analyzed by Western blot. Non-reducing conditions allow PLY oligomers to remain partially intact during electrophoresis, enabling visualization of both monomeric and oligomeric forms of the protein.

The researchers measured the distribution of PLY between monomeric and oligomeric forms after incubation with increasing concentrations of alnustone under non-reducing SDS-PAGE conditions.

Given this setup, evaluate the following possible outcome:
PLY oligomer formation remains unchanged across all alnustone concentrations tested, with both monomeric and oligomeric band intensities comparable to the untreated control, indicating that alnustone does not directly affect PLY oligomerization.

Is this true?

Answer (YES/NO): NO